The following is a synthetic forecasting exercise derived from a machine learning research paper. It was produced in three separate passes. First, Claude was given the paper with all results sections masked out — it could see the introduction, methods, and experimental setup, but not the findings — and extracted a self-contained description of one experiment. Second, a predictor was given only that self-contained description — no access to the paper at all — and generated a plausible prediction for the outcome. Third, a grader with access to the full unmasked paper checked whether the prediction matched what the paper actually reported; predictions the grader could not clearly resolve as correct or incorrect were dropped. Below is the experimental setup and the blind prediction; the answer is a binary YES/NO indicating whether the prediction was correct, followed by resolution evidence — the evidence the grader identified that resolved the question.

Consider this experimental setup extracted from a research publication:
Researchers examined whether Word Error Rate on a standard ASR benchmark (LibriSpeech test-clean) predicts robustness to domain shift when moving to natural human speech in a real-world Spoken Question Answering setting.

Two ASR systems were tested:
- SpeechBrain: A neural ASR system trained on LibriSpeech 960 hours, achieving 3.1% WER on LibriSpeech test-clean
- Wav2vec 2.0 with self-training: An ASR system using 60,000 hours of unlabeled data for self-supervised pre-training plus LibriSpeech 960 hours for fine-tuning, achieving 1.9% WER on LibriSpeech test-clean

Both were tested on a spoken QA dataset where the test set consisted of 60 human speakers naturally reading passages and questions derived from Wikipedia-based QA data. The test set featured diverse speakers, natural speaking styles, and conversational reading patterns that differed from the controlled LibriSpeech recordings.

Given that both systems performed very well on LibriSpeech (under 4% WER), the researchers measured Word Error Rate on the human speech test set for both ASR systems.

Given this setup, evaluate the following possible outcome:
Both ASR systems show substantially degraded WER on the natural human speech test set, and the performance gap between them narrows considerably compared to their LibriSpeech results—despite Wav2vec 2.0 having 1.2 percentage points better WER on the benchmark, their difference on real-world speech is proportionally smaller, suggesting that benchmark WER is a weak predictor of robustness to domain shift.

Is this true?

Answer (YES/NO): NO